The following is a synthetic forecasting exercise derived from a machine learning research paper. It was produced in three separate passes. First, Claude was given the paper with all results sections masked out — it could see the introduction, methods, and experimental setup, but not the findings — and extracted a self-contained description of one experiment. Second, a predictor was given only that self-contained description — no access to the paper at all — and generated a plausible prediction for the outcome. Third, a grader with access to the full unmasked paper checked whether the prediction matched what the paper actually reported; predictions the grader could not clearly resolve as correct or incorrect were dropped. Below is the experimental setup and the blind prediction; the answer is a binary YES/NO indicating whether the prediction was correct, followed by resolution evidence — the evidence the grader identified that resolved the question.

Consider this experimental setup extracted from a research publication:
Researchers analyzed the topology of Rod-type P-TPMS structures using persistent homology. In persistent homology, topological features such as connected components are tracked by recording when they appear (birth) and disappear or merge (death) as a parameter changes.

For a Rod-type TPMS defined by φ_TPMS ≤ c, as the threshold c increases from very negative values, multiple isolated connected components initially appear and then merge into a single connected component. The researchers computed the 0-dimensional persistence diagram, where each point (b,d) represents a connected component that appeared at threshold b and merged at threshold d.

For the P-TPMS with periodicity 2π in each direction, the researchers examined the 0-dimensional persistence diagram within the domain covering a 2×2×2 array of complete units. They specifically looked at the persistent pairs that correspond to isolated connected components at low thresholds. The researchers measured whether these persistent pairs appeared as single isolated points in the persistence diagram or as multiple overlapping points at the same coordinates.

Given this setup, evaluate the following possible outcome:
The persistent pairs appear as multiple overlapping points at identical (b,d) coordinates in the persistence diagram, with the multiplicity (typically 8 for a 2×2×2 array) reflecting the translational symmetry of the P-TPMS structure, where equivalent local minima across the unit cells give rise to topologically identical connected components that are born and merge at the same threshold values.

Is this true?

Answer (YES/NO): YES